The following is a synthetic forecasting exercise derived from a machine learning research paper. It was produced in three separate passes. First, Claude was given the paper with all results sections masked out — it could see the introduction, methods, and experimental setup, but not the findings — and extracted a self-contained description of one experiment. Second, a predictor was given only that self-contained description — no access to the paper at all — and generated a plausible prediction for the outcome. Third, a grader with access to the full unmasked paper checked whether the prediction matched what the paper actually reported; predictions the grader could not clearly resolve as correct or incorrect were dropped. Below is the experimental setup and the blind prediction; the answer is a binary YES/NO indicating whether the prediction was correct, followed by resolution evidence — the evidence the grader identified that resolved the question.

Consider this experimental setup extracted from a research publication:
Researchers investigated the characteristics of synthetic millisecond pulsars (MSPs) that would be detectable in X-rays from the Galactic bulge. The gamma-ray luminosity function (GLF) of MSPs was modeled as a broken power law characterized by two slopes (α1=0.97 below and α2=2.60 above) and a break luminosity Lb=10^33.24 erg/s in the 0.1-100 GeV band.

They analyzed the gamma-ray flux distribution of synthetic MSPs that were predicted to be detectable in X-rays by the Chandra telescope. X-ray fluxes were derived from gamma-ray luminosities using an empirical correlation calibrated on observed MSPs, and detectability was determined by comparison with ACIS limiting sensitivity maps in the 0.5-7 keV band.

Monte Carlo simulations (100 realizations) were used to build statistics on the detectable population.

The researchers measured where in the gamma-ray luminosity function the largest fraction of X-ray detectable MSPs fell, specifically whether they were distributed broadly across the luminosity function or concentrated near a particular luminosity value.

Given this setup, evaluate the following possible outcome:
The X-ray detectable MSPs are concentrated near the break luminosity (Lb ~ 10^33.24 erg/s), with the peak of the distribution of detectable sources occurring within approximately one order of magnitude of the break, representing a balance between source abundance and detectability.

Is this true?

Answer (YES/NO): YES